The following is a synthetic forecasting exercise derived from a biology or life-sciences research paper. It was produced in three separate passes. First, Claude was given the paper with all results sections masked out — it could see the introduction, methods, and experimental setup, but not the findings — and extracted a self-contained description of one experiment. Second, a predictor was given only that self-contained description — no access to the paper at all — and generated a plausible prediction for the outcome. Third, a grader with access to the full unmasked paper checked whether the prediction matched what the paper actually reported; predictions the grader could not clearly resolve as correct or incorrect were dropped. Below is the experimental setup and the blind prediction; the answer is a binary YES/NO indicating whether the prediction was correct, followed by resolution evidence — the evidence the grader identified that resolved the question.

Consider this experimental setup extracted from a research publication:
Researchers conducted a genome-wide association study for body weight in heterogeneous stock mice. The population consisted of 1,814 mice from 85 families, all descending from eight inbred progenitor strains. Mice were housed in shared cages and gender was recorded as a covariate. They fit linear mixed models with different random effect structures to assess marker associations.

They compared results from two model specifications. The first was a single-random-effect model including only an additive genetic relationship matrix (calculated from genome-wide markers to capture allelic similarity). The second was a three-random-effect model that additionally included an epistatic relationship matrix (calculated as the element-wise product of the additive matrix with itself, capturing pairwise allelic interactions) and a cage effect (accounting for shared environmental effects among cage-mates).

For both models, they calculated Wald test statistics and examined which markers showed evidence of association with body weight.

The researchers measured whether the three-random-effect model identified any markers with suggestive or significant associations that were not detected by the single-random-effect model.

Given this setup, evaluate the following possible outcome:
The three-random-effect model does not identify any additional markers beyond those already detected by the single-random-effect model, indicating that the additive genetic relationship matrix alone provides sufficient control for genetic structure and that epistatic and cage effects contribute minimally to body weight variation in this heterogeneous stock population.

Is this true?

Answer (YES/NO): NO